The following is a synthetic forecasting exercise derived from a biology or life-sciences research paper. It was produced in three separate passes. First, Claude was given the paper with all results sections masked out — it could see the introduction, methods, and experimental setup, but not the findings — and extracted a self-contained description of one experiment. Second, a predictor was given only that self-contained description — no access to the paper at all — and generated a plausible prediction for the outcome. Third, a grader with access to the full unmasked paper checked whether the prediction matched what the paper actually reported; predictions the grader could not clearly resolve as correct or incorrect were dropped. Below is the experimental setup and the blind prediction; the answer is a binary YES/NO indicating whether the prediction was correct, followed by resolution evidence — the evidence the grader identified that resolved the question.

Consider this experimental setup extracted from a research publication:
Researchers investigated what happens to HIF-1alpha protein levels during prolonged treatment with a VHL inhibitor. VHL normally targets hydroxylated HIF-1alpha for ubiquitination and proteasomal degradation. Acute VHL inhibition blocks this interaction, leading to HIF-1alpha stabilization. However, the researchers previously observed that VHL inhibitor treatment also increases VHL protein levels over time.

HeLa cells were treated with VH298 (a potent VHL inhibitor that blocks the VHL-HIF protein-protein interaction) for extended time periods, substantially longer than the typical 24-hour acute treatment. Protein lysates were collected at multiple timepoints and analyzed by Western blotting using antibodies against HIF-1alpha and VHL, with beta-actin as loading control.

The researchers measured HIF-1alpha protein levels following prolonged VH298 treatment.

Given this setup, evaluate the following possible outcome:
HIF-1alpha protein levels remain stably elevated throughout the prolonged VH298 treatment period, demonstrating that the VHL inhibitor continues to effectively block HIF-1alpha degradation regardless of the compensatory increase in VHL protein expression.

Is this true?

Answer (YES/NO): NO